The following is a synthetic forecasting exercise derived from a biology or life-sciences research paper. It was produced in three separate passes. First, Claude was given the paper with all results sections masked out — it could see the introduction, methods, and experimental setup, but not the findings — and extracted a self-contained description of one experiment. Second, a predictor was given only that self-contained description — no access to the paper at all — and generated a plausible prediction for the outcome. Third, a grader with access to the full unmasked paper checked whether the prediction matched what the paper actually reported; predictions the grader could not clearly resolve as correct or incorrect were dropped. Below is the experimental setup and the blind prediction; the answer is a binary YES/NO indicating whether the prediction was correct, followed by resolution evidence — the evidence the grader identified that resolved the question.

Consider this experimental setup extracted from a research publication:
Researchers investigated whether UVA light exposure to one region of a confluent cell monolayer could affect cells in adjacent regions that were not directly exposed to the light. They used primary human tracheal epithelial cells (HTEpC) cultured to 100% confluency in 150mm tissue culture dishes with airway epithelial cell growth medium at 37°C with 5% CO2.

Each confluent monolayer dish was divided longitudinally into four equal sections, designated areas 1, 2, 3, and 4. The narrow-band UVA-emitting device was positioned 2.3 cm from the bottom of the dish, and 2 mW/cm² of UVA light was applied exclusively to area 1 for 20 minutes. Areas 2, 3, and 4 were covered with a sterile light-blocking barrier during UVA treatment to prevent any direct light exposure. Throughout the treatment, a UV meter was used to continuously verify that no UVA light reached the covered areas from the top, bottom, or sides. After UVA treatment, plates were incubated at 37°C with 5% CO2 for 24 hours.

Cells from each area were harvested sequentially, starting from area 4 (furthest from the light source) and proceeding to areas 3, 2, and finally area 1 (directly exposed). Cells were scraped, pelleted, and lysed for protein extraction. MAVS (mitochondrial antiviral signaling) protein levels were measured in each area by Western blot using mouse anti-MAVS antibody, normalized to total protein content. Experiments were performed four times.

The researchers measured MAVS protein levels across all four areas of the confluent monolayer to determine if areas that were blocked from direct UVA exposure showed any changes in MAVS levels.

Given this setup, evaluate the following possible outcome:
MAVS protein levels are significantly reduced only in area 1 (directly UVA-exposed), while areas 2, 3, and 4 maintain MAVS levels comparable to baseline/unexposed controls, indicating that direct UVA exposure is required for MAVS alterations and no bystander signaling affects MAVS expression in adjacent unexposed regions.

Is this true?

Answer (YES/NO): NO